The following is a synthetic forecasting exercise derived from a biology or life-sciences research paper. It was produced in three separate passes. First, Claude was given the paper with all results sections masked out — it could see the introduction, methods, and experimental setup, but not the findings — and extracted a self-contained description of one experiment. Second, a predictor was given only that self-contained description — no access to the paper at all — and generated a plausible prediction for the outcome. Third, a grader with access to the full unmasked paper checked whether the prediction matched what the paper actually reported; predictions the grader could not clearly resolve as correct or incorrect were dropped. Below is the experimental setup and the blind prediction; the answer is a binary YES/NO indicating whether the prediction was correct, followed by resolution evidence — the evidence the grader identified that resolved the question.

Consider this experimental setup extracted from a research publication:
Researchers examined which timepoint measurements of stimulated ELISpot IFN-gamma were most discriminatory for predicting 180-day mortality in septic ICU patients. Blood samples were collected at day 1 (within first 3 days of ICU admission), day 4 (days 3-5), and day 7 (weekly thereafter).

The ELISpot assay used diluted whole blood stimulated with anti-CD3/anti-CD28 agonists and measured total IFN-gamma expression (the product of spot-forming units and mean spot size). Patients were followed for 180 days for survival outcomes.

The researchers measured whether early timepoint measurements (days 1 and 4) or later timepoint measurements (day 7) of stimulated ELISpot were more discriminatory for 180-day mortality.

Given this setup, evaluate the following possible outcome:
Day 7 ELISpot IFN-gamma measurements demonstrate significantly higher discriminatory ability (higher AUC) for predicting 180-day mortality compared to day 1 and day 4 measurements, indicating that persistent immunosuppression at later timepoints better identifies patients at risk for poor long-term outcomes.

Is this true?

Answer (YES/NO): NO